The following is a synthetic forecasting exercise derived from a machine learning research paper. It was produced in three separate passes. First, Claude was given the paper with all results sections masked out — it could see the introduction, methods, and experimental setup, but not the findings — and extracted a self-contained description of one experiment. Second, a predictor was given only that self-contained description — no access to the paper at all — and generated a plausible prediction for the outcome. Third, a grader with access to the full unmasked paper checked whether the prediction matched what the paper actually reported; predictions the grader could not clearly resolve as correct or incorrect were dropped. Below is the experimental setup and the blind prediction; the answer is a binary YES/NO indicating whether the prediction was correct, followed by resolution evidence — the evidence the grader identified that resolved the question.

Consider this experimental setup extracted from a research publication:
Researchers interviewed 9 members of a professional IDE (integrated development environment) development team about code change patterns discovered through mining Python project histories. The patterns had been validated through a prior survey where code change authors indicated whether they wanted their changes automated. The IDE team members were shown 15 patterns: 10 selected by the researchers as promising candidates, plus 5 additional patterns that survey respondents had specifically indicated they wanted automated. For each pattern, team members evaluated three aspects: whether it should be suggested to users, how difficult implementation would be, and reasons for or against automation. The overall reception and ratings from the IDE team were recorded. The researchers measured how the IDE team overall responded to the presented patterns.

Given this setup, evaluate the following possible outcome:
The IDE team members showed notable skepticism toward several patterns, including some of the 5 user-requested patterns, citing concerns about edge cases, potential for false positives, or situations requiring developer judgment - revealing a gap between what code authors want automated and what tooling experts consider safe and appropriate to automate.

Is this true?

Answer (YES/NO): NO